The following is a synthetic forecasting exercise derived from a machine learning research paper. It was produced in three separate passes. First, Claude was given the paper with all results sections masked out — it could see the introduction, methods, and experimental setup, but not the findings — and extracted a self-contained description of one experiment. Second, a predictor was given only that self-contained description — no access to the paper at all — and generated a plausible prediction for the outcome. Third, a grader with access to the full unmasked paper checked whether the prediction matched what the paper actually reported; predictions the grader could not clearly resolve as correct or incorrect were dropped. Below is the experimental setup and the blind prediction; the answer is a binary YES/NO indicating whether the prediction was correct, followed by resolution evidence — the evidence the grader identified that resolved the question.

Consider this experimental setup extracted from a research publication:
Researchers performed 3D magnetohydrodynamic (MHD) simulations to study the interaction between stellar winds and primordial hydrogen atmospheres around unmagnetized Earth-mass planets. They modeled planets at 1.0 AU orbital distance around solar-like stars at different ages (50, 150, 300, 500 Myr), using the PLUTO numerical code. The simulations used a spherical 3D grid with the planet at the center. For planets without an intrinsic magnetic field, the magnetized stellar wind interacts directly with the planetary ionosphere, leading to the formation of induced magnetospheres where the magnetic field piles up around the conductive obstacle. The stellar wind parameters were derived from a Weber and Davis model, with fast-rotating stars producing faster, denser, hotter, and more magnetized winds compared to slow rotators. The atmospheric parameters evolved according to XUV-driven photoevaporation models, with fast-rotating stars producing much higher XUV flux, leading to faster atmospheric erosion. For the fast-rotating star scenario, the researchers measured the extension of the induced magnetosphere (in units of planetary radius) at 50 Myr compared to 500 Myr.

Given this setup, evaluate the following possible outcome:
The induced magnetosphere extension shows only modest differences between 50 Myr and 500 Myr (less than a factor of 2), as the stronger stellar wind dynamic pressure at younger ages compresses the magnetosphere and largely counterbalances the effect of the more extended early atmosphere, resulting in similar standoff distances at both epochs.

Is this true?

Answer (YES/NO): NO